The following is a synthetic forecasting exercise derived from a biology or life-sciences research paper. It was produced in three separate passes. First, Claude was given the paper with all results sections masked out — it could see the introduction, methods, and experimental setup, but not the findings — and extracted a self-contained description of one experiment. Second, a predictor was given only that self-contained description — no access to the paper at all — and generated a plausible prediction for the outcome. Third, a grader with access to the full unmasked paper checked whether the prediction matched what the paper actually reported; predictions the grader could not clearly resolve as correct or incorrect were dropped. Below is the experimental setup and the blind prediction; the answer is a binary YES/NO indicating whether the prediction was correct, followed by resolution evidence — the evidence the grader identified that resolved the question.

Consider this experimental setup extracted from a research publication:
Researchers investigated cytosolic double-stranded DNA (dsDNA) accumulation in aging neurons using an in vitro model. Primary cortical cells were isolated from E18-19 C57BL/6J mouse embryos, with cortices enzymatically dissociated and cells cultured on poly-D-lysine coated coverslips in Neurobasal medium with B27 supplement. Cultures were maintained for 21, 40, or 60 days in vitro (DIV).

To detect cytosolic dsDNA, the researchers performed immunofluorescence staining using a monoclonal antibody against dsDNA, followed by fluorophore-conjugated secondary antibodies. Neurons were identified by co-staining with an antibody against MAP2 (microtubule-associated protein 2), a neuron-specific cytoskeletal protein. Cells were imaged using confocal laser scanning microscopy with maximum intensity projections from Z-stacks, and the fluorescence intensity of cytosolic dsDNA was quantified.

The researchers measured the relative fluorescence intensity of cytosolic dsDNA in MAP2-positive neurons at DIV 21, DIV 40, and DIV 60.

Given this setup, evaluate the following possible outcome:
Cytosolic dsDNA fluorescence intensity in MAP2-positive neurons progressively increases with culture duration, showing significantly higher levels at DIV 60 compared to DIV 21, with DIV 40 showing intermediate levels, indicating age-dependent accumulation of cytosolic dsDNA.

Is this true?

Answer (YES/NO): YES